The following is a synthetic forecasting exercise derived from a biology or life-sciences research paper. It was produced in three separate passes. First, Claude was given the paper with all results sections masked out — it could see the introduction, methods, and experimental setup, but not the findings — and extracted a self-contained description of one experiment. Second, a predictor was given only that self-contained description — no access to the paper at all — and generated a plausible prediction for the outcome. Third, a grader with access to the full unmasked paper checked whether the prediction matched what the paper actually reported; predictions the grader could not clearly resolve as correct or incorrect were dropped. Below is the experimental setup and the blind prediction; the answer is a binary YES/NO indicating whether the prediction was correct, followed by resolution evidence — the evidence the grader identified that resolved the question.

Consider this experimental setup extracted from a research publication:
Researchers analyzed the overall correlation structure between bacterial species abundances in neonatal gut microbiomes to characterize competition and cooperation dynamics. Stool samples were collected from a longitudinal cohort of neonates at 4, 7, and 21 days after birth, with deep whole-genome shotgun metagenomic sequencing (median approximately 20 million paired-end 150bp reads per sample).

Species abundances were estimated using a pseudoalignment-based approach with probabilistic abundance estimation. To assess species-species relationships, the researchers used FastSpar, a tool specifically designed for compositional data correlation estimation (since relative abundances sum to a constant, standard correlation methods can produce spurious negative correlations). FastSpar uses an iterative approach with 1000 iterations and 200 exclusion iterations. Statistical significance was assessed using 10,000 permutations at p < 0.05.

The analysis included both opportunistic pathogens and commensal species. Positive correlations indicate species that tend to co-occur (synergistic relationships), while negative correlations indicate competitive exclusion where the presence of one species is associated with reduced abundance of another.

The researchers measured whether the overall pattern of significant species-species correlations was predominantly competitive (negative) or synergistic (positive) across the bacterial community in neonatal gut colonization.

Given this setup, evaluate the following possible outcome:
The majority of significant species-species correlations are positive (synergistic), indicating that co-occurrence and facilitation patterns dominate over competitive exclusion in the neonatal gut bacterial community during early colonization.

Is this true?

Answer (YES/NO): NO